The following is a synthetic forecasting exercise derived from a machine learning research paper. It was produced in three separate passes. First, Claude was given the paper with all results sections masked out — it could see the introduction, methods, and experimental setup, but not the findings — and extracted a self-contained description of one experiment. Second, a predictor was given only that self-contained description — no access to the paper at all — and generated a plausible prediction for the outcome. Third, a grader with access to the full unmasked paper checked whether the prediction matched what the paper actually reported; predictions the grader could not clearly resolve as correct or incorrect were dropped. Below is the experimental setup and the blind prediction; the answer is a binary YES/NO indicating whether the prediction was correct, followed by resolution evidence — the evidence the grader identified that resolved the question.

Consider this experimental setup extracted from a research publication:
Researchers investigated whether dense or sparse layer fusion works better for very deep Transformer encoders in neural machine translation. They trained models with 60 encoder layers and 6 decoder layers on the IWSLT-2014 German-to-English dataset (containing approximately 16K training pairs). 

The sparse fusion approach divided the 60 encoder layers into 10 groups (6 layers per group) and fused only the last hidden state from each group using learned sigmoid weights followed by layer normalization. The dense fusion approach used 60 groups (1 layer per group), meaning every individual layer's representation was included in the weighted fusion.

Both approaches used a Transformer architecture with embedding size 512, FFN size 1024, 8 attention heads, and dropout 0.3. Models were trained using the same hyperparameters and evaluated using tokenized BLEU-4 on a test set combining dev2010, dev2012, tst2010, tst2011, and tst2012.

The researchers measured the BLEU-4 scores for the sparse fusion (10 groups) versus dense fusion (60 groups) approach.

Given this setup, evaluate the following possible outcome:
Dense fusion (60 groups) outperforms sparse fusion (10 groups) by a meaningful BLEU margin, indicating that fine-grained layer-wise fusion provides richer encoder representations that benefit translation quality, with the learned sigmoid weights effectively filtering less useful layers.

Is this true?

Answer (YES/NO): NO